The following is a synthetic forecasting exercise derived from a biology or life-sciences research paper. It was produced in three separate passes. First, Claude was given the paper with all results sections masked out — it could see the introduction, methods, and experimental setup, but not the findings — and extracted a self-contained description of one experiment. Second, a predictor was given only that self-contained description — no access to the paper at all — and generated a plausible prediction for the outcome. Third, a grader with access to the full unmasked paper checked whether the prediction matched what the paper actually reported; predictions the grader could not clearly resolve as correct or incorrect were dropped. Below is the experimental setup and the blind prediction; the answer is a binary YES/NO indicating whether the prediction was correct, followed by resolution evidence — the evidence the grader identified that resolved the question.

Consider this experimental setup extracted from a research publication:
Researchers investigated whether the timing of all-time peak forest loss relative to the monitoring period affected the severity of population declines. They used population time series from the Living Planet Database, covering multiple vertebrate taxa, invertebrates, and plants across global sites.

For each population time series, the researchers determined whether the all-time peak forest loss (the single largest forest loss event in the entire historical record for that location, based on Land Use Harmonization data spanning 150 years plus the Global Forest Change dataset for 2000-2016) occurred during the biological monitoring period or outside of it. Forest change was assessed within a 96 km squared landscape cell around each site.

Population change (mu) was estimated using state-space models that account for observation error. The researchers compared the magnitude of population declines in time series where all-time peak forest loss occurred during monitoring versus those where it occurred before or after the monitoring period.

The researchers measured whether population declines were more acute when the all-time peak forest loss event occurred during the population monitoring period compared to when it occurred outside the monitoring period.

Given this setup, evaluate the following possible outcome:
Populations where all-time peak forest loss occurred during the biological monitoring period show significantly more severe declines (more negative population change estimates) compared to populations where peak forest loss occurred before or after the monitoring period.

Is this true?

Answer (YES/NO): YES